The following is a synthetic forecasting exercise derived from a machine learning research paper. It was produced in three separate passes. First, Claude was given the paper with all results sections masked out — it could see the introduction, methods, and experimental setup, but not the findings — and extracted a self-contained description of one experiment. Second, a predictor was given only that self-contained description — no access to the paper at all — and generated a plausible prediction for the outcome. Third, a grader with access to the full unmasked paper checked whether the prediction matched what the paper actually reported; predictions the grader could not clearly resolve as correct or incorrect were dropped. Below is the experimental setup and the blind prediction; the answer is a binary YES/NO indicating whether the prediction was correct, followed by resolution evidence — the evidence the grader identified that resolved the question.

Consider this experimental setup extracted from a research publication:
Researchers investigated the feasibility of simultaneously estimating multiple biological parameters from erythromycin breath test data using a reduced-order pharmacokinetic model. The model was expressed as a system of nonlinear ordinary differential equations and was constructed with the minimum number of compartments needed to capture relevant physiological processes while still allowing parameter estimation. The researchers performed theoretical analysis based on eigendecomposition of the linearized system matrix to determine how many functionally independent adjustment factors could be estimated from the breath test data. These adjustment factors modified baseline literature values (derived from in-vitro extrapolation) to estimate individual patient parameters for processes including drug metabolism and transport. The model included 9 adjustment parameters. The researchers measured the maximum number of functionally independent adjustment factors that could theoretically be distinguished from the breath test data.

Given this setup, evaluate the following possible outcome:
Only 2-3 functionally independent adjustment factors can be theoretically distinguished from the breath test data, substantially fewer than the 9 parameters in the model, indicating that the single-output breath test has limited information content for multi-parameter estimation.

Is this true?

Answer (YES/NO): NO